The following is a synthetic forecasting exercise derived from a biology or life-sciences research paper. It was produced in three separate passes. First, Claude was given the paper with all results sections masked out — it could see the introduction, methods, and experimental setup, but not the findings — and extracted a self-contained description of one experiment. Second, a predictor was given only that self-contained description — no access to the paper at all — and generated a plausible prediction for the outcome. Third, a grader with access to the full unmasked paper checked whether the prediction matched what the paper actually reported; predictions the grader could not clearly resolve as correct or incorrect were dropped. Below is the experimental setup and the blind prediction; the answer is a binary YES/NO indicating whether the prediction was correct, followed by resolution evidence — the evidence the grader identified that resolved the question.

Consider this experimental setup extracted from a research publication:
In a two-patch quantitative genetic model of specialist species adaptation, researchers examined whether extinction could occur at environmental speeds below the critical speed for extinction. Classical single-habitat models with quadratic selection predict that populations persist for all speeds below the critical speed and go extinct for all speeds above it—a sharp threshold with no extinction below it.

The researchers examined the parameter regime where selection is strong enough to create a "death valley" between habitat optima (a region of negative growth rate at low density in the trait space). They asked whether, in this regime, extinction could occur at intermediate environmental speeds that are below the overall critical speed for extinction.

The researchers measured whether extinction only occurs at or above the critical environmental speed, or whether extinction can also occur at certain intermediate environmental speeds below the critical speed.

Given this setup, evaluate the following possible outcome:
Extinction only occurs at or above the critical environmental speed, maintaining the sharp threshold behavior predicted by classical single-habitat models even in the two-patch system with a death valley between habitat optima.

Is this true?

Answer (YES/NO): NO